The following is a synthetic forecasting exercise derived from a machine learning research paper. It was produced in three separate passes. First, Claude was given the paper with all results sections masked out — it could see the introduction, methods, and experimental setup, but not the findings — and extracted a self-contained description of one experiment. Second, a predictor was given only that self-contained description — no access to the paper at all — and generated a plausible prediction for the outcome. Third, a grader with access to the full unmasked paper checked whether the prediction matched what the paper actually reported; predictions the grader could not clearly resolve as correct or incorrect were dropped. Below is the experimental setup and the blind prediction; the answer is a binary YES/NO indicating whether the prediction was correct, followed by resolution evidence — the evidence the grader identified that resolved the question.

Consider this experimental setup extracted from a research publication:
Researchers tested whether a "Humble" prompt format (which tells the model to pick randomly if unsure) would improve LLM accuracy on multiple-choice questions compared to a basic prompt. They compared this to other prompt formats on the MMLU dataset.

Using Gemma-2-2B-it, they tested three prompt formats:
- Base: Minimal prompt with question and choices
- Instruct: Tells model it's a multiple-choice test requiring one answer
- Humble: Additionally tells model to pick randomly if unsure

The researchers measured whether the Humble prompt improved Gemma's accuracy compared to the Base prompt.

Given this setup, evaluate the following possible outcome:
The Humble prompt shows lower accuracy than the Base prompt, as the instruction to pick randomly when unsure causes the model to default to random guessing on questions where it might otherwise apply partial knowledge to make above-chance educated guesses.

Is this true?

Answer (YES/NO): YES